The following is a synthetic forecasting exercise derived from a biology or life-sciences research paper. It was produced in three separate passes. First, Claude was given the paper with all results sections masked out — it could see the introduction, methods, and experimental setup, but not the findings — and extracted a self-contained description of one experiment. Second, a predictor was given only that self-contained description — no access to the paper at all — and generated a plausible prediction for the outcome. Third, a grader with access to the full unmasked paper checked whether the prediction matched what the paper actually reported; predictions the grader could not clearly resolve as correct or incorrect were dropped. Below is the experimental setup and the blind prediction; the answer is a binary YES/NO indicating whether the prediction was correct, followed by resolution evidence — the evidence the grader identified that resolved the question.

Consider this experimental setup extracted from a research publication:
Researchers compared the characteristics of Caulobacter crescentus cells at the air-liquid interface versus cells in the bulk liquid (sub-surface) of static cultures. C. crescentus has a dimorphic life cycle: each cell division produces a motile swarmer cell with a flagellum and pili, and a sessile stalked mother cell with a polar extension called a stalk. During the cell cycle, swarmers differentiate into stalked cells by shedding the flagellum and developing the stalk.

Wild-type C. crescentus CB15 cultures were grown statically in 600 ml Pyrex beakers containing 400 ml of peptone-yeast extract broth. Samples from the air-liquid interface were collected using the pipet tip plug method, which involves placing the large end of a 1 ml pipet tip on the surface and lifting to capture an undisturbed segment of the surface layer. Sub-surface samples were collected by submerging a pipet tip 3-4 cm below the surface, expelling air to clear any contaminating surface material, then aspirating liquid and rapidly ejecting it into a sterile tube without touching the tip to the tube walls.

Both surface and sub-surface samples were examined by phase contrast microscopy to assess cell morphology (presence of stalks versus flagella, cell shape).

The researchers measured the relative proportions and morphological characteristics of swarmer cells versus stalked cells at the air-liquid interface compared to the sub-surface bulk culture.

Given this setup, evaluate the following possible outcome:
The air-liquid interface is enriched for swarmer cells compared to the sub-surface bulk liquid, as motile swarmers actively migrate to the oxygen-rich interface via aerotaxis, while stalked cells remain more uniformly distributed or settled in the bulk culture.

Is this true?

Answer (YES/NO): NO